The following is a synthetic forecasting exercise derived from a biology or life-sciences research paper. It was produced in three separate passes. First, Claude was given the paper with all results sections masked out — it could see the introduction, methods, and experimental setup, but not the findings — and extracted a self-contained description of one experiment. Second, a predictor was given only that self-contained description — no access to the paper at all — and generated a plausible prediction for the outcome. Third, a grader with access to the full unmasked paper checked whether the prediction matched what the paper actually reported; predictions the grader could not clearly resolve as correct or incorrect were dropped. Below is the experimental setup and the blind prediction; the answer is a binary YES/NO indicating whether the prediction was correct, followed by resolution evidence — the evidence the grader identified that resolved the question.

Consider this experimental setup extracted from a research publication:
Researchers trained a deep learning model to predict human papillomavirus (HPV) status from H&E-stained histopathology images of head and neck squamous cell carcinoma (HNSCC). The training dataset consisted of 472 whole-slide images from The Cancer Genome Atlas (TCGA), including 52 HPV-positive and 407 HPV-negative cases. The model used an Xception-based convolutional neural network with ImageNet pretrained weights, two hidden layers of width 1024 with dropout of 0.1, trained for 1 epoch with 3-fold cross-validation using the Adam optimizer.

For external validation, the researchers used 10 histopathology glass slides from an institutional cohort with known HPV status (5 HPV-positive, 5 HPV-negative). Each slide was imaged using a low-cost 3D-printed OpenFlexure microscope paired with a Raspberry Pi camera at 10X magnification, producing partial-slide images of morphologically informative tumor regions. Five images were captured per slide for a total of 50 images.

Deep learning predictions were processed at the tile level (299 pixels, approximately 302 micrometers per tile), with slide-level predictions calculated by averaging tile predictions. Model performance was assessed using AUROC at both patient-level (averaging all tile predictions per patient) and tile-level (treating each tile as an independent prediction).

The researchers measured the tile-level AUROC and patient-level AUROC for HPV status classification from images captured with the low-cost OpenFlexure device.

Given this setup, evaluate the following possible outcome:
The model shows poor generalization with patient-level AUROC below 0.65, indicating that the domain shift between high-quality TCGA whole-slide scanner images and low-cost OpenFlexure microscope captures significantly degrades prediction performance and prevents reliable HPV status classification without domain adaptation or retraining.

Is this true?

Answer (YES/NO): NO